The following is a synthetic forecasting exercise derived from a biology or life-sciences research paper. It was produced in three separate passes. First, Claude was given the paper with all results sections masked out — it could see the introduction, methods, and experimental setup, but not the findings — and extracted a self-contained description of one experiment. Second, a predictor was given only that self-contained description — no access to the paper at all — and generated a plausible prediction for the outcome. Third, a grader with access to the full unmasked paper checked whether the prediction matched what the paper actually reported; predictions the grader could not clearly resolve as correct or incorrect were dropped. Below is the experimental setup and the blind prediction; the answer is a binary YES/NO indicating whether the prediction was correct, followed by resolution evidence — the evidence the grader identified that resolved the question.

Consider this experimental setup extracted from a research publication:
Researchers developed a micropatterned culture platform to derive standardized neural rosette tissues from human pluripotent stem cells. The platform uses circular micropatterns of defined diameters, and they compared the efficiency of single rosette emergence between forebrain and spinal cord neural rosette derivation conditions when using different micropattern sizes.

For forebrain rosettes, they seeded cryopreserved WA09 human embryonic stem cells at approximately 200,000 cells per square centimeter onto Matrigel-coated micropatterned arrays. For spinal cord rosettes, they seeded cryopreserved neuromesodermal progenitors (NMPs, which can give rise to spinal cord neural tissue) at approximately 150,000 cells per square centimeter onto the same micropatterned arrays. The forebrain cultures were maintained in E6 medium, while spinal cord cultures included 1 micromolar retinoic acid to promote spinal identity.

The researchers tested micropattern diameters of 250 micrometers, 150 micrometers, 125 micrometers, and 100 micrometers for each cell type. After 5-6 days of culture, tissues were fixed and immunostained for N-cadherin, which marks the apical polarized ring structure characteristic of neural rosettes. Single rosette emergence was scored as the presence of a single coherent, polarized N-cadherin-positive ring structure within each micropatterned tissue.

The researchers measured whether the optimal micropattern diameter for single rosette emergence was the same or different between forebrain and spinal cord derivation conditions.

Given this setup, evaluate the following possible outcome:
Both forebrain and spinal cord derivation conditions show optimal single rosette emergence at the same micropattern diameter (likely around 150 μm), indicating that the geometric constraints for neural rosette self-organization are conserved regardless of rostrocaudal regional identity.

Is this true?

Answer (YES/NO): NO